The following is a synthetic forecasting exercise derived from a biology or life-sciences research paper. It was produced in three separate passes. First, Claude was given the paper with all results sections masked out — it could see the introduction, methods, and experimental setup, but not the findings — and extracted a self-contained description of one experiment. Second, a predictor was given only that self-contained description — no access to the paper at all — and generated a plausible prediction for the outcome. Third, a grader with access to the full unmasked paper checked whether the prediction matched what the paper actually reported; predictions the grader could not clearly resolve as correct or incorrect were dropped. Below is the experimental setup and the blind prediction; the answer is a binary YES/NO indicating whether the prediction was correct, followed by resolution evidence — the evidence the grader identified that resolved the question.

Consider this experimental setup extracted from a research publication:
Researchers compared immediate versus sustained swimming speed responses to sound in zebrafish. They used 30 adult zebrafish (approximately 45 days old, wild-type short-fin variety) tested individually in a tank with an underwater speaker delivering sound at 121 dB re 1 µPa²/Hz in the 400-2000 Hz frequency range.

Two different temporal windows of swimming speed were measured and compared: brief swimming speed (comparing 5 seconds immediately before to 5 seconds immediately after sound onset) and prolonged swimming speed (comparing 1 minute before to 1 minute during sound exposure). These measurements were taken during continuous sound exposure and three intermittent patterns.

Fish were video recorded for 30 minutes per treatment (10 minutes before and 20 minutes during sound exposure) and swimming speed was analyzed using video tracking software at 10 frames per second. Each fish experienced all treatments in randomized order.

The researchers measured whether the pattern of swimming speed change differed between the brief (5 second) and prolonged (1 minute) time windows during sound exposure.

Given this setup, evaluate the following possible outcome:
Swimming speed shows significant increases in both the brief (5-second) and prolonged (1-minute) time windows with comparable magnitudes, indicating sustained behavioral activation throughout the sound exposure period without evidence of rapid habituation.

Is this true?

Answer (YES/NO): NO